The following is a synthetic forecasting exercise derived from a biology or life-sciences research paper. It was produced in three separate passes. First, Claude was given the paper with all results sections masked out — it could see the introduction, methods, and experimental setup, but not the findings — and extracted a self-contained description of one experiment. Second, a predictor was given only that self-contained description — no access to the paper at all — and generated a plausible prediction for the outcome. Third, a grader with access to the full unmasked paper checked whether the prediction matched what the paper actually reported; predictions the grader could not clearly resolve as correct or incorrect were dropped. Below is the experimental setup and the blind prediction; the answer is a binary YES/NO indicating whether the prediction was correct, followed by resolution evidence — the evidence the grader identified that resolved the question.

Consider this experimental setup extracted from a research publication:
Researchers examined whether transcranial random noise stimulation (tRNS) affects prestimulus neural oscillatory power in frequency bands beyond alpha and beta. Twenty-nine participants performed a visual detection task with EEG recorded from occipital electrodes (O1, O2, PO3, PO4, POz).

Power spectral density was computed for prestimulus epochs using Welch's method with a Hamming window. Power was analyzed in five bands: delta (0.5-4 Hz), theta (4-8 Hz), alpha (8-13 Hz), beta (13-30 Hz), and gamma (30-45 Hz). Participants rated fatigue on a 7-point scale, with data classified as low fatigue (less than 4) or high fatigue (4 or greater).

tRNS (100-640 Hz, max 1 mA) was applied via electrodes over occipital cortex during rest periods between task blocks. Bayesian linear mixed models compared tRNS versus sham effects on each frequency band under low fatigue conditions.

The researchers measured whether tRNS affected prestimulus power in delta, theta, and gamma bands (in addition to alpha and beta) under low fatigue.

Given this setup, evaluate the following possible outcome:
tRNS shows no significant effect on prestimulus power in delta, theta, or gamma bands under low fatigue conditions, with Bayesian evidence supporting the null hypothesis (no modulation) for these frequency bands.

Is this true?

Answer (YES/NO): YES